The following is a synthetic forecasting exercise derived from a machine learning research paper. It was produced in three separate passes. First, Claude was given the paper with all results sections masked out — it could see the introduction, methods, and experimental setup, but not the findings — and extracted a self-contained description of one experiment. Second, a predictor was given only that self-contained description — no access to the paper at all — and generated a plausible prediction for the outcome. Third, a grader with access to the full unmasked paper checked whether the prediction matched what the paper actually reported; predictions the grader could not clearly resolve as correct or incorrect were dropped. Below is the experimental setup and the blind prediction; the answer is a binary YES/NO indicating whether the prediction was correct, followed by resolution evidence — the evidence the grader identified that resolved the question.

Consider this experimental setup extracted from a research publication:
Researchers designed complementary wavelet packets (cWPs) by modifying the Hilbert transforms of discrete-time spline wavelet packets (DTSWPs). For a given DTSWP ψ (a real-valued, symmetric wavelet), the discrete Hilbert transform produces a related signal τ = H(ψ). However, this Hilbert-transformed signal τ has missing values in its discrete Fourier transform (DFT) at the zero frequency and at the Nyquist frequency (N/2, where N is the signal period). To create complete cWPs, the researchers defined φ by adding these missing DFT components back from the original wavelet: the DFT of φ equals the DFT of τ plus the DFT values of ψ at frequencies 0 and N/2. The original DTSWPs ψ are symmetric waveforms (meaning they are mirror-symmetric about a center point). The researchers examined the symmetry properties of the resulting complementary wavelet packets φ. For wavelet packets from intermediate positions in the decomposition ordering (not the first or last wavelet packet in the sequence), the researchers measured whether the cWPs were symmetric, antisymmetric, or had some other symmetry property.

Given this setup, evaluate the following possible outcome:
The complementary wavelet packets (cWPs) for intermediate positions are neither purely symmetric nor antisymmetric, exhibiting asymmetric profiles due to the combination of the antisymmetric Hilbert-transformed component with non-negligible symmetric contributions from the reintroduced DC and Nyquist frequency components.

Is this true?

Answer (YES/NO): NO